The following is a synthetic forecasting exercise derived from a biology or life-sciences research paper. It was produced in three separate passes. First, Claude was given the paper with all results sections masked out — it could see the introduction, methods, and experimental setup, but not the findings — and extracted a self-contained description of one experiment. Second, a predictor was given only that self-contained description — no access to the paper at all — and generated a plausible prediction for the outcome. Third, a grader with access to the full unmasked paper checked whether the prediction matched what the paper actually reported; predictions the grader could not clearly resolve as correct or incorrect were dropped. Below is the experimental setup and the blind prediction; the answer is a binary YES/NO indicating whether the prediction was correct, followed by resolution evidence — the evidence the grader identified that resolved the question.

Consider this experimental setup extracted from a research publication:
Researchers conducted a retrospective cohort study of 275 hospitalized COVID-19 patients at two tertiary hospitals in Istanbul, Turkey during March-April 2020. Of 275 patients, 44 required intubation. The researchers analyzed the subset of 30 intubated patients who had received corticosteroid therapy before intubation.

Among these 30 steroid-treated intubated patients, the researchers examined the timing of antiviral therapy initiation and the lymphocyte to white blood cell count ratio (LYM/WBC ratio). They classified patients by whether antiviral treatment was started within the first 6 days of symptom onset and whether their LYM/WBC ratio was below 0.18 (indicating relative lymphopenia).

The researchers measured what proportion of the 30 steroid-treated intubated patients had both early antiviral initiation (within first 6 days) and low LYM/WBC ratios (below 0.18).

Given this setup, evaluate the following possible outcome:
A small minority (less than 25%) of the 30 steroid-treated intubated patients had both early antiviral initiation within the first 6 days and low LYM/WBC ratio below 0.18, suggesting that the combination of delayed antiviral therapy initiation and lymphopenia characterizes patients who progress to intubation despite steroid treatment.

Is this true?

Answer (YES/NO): NO